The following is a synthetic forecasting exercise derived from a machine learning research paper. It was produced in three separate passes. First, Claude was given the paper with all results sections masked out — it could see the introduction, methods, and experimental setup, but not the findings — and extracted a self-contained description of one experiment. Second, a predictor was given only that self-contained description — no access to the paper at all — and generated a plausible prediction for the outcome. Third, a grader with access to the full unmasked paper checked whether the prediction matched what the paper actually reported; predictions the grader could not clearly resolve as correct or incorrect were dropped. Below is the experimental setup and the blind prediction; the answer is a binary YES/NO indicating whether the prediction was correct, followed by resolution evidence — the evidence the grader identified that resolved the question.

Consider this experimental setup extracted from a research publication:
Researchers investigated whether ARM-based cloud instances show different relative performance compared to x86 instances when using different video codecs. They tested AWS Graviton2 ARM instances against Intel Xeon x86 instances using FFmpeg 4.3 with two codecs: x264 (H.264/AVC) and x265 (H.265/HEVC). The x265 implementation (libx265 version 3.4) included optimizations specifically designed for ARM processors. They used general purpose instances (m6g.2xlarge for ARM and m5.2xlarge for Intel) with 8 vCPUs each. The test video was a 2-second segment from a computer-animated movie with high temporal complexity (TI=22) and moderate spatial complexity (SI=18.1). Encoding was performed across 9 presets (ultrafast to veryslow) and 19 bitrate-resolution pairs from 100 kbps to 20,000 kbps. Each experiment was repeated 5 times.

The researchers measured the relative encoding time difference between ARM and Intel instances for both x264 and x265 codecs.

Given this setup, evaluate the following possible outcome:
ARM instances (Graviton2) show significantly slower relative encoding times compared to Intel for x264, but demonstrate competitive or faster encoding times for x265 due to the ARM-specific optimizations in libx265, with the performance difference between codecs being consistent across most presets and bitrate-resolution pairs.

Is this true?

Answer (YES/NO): NO